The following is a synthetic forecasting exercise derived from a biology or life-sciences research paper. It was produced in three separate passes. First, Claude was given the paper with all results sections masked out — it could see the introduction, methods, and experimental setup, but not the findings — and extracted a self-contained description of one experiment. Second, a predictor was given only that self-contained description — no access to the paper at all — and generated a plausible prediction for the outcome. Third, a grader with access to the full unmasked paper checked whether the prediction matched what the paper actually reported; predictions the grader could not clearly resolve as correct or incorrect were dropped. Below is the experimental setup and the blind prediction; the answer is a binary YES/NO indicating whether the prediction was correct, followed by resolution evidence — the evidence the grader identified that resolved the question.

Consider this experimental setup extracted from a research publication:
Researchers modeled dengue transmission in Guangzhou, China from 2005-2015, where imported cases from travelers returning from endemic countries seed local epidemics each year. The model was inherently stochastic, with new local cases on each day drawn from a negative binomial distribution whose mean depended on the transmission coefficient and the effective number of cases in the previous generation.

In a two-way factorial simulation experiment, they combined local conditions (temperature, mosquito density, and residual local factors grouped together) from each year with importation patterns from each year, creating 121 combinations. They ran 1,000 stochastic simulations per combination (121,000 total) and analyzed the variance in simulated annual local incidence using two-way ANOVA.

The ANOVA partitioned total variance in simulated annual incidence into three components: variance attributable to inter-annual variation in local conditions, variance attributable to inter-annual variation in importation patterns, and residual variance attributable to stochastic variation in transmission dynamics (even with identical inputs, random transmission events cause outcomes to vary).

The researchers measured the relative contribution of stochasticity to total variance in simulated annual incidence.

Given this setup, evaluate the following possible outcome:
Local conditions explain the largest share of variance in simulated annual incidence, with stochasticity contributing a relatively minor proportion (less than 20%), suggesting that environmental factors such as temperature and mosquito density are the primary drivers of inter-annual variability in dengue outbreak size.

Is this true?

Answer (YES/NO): NO